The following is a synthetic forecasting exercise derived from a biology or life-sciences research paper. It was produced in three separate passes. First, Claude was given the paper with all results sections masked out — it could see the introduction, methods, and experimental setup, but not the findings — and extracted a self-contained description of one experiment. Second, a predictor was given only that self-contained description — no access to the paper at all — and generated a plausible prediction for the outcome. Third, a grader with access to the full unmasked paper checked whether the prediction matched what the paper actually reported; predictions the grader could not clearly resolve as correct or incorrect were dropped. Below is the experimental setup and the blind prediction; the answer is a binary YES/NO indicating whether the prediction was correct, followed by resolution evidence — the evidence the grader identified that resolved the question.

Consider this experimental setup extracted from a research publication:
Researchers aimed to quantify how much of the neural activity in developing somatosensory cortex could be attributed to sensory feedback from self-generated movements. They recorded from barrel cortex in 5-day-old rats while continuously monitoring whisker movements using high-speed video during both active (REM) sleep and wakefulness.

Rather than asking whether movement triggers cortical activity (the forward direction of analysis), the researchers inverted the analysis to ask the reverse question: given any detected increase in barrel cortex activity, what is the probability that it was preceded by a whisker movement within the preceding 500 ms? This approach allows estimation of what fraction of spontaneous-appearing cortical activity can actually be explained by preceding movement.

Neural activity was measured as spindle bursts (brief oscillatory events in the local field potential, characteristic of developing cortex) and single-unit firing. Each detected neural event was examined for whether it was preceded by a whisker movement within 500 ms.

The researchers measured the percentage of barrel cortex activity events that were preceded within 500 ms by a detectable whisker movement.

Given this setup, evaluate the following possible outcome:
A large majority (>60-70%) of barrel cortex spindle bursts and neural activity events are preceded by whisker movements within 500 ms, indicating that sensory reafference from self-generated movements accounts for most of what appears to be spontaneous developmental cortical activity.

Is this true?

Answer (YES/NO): NO